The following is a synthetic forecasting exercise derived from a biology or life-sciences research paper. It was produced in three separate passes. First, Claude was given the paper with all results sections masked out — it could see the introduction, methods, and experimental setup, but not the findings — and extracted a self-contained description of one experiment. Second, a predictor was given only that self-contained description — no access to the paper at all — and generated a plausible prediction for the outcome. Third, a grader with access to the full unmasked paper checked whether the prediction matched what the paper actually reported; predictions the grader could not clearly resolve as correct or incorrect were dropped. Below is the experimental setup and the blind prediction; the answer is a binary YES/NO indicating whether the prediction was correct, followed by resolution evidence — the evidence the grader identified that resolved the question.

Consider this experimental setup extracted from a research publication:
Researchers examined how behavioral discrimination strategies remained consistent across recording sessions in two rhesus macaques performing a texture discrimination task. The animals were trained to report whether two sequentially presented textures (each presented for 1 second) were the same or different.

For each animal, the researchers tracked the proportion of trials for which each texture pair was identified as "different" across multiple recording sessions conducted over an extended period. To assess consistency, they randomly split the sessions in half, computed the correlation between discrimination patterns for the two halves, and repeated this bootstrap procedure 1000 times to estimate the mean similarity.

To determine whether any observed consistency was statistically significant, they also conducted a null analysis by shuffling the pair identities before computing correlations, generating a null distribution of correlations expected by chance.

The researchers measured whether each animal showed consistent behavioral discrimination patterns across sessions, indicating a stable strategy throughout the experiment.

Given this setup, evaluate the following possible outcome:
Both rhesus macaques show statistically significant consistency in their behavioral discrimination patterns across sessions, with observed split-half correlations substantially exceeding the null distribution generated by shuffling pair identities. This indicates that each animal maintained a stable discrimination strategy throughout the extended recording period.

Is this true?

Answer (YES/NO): NO